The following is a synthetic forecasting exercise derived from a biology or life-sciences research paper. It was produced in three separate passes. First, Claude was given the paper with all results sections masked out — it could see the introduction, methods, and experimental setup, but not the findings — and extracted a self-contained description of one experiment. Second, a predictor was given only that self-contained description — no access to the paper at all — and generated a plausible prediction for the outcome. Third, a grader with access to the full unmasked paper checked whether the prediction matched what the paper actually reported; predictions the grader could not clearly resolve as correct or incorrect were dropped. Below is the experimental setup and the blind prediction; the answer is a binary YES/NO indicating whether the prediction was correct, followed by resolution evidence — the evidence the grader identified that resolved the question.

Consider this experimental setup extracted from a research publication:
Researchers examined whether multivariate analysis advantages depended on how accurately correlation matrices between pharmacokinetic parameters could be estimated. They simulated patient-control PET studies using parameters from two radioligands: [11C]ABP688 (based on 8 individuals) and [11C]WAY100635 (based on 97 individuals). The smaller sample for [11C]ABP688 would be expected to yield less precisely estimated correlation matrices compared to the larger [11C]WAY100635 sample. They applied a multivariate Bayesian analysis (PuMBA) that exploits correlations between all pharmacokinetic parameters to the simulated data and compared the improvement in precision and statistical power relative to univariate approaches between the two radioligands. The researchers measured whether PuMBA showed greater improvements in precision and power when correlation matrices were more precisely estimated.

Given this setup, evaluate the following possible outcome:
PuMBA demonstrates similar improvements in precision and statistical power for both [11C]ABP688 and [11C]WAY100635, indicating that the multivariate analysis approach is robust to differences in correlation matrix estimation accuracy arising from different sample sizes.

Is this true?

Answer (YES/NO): NO